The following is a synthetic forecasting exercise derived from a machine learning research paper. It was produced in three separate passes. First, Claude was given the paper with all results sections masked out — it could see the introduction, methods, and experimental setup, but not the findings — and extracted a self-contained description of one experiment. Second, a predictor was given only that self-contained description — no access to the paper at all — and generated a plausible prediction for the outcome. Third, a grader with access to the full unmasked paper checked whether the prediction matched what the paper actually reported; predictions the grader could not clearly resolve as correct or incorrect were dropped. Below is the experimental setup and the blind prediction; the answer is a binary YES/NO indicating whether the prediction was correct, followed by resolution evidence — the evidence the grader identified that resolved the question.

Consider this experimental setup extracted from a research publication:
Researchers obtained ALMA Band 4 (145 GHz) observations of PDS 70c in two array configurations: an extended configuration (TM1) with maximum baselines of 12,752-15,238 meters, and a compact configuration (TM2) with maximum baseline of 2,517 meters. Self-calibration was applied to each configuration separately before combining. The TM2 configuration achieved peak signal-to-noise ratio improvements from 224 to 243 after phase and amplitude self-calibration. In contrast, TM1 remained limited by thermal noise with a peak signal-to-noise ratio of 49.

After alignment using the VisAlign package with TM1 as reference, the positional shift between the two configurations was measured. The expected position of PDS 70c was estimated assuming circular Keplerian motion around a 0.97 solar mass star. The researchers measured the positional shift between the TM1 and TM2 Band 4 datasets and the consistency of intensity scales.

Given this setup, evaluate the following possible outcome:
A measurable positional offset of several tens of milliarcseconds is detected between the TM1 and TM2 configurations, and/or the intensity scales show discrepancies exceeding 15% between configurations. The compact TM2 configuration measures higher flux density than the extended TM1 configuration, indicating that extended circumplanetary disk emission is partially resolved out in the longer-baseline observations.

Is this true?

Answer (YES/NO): NO